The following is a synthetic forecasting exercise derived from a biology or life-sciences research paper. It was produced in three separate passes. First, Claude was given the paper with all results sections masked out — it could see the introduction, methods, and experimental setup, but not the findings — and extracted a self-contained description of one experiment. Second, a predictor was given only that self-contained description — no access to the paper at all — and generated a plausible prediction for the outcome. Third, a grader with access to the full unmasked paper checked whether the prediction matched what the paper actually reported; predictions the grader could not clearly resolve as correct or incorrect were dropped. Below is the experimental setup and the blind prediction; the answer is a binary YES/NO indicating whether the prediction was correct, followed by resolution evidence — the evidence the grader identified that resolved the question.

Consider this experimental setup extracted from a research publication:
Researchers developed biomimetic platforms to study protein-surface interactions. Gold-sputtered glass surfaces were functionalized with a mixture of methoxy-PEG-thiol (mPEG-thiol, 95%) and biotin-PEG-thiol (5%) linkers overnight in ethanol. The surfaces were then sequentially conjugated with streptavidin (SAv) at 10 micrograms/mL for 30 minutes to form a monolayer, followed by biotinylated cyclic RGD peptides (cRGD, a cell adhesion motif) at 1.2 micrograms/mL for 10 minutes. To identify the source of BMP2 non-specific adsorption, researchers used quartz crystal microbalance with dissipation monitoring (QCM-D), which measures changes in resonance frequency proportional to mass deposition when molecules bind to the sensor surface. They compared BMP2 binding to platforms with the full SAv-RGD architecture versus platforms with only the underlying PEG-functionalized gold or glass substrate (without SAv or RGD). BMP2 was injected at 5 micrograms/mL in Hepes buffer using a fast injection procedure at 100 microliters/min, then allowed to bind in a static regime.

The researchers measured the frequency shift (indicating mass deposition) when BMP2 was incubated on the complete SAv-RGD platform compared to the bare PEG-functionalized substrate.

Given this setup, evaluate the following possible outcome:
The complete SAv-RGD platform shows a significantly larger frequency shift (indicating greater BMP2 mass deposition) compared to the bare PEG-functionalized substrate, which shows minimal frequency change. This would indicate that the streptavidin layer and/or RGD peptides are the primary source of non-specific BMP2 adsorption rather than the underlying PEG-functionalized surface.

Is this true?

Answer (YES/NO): NO